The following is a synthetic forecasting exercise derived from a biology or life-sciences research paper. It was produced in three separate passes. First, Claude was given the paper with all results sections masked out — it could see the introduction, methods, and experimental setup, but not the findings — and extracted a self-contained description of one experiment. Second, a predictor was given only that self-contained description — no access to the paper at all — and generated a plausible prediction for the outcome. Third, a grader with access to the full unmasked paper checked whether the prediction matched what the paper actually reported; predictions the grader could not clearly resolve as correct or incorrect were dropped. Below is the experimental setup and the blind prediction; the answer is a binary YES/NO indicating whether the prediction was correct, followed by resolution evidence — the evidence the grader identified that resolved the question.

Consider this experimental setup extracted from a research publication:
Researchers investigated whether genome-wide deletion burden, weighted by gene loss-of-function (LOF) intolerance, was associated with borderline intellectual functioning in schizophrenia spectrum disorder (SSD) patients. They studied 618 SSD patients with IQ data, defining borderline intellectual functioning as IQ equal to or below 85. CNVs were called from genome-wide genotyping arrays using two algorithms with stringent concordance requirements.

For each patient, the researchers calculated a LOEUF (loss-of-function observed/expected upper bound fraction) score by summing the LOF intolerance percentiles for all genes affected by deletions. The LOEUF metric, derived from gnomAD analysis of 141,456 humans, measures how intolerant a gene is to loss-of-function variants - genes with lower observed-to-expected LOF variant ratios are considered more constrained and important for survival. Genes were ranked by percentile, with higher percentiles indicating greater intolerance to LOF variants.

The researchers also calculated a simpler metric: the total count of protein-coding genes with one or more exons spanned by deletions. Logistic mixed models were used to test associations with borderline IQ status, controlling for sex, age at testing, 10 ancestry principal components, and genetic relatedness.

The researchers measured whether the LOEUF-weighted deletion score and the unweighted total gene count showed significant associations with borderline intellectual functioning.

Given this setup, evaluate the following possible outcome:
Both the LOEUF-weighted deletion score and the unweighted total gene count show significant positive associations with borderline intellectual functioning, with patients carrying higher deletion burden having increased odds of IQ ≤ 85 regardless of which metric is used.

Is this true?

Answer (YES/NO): YES